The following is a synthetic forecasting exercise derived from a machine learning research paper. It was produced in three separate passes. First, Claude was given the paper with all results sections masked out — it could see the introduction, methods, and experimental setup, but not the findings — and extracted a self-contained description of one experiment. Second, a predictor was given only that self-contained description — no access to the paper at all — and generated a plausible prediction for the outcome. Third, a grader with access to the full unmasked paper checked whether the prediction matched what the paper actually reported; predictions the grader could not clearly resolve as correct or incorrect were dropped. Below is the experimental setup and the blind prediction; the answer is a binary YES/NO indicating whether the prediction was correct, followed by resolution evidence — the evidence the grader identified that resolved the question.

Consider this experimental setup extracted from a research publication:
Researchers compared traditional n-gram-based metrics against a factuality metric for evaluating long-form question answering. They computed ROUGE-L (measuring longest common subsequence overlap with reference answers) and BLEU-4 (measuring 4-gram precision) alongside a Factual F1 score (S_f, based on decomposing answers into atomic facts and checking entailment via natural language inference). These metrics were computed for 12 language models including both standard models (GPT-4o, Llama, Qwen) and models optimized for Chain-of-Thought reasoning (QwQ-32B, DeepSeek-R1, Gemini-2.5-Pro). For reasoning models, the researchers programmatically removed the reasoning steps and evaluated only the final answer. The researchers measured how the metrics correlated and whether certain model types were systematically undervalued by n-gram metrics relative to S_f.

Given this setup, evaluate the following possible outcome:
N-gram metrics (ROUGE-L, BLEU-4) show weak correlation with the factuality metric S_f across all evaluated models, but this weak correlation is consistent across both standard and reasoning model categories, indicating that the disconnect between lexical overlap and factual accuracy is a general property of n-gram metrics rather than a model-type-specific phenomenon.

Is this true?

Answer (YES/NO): NO